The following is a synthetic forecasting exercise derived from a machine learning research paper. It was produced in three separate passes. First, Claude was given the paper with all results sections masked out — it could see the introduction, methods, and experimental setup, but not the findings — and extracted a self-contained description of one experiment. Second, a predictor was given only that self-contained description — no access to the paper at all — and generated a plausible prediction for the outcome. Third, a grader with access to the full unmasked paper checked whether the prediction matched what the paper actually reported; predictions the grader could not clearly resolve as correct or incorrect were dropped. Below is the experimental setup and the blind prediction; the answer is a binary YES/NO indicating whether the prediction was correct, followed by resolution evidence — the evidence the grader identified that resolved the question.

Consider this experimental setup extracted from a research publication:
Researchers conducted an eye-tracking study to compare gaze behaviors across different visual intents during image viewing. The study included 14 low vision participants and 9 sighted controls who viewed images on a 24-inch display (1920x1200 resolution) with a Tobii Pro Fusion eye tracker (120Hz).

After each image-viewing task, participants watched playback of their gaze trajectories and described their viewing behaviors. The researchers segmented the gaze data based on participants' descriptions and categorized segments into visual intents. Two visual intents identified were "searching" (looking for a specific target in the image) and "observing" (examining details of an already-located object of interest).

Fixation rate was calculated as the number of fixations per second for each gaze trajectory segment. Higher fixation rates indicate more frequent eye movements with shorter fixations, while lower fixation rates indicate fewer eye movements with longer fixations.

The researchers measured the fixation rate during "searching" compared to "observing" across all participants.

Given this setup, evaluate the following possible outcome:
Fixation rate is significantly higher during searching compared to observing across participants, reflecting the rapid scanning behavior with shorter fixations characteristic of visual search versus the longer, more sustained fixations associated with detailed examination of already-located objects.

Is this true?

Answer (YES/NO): NO